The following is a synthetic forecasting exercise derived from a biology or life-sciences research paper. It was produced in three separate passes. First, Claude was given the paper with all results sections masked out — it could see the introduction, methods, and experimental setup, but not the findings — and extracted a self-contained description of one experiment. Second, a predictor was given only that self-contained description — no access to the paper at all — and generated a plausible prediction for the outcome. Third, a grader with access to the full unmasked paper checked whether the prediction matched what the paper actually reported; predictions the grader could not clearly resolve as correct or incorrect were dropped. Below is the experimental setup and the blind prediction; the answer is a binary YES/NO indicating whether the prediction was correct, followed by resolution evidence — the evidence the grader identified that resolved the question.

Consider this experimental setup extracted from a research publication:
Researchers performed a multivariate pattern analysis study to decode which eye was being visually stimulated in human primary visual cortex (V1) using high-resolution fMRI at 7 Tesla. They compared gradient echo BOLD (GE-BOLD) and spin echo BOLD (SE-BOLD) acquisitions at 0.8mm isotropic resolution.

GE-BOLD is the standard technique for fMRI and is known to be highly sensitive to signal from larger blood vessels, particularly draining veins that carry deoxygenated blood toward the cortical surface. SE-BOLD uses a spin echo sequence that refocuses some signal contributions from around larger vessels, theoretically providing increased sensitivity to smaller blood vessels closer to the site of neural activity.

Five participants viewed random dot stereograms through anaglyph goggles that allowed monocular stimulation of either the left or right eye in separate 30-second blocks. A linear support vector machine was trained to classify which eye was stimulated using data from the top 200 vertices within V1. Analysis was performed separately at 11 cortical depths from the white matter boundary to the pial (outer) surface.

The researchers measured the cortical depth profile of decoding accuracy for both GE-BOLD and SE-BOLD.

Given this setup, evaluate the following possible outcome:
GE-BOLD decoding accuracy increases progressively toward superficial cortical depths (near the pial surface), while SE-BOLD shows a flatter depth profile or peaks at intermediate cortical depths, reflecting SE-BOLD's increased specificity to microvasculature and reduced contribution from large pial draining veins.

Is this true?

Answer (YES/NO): NO